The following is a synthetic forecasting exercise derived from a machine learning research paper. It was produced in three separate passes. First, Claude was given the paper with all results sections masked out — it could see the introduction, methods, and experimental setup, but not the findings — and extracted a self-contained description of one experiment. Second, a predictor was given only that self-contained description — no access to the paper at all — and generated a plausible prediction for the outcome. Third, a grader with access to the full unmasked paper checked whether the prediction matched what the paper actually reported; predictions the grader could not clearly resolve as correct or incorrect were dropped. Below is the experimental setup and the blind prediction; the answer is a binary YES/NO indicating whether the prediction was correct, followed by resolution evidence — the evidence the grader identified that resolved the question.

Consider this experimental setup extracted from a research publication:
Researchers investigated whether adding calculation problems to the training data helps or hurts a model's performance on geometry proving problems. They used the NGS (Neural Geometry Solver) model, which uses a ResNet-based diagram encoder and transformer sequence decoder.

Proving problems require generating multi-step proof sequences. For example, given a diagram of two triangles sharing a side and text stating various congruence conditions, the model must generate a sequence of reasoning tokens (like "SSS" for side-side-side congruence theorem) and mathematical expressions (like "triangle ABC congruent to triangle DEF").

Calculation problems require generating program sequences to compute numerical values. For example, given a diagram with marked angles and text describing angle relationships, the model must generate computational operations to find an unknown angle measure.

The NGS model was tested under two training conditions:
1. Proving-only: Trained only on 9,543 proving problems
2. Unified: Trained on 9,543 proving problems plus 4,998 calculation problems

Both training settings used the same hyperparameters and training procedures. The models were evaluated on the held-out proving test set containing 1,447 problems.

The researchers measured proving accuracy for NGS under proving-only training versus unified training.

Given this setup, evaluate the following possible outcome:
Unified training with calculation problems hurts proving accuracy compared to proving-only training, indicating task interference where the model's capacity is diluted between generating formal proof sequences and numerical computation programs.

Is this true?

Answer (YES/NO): YES